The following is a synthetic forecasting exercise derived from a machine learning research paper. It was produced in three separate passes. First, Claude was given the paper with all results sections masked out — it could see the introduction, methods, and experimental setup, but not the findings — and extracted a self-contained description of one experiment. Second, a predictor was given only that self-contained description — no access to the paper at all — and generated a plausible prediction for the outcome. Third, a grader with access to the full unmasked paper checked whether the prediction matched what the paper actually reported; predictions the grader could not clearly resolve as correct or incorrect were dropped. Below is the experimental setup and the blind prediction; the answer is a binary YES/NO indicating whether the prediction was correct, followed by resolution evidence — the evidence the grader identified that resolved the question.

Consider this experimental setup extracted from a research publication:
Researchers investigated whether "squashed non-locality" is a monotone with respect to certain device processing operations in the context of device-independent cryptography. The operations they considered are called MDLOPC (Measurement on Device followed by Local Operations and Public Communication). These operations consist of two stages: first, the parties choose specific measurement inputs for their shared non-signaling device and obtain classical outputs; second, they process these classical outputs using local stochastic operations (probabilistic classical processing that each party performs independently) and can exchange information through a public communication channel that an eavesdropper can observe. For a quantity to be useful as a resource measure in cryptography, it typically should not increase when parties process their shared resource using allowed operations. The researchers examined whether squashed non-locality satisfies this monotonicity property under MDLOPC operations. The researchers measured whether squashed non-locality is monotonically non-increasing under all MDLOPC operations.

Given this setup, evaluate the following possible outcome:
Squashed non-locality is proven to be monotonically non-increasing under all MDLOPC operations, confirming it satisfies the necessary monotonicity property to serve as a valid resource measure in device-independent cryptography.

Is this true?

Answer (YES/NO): YES